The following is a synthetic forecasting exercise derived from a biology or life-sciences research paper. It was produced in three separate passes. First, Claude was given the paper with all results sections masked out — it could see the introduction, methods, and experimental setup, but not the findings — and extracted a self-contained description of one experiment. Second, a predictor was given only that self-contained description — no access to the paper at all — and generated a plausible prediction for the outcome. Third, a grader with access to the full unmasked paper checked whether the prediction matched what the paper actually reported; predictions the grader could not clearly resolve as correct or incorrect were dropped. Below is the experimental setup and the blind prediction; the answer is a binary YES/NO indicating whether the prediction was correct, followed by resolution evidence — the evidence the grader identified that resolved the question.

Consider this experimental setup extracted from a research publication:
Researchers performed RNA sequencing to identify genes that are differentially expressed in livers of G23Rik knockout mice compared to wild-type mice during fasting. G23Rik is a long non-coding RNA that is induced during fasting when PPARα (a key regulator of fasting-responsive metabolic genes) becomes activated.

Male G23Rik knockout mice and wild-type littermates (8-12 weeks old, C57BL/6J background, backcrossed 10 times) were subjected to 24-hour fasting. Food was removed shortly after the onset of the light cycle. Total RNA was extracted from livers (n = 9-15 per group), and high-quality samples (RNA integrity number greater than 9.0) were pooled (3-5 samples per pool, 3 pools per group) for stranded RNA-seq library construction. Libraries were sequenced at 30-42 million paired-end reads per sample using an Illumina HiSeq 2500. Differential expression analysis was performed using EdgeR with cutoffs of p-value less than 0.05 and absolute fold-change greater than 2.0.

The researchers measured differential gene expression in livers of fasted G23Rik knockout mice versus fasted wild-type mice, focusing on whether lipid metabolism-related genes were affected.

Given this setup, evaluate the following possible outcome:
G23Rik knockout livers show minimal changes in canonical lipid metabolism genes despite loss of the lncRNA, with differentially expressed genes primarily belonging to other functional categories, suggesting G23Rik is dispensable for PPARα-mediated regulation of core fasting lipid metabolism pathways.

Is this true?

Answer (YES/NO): NO